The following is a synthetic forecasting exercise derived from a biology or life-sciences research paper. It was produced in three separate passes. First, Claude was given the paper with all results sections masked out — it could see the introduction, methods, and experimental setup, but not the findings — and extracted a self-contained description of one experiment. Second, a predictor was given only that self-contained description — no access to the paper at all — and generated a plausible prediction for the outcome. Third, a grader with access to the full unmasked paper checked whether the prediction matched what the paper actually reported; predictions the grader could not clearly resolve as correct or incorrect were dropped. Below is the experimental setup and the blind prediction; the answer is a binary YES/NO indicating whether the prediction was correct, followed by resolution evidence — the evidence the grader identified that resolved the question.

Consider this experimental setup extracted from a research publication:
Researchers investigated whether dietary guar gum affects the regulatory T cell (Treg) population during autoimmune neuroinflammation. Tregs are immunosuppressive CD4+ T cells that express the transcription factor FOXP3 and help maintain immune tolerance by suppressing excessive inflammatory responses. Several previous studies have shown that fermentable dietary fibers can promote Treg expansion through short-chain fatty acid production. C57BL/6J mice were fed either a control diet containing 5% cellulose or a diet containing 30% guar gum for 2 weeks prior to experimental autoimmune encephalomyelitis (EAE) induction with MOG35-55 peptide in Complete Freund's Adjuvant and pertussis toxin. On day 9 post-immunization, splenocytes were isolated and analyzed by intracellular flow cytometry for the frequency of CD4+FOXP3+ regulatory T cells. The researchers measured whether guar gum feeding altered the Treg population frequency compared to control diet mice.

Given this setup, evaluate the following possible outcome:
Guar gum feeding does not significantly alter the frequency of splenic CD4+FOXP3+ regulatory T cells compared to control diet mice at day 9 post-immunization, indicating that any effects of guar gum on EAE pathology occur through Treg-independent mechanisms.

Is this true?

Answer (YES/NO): YES